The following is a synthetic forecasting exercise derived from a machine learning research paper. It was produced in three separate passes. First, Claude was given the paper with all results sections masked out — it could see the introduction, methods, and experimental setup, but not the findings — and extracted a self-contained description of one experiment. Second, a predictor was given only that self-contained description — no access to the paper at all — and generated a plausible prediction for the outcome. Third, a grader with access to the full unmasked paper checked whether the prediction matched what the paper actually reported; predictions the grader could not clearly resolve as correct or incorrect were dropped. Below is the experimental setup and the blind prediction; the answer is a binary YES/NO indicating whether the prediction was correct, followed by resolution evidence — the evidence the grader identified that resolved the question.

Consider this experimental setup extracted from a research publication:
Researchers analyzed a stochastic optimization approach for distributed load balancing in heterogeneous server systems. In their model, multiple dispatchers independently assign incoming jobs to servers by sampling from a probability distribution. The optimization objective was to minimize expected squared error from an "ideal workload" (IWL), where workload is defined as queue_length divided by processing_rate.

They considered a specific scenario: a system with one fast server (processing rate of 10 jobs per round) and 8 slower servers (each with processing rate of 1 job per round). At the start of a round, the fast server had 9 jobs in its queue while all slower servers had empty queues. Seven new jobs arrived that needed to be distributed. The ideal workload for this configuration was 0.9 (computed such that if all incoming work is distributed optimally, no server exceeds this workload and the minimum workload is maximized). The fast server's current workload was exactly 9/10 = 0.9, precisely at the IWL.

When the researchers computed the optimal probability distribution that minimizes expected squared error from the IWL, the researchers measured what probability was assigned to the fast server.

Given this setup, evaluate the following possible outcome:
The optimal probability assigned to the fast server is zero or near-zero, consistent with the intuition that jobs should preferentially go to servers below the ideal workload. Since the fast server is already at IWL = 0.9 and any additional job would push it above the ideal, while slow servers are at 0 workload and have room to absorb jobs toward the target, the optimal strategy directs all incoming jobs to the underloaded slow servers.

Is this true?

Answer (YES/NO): NO